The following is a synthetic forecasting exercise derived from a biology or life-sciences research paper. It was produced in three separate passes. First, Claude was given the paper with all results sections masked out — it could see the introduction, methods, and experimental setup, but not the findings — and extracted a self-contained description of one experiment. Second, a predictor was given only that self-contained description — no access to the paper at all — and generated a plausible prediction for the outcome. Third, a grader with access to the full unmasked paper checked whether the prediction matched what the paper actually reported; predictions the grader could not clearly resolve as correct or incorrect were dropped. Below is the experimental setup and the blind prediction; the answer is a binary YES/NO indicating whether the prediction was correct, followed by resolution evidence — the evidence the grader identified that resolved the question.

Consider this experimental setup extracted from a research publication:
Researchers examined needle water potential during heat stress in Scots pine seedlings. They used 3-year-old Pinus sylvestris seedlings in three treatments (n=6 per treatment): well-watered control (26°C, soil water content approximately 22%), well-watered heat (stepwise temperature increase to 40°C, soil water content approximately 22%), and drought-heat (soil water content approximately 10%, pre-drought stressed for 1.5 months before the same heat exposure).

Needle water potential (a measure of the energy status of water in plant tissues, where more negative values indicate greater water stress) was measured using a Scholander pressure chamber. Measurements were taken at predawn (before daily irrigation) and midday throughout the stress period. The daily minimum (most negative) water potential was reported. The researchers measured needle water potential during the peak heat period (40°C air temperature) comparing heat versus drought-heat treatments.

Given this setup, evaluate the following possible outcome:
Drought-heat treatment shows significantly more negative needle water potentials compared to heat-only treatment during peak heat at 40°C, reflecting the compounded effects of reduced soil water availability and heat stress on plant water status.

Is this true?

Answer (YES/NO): YES